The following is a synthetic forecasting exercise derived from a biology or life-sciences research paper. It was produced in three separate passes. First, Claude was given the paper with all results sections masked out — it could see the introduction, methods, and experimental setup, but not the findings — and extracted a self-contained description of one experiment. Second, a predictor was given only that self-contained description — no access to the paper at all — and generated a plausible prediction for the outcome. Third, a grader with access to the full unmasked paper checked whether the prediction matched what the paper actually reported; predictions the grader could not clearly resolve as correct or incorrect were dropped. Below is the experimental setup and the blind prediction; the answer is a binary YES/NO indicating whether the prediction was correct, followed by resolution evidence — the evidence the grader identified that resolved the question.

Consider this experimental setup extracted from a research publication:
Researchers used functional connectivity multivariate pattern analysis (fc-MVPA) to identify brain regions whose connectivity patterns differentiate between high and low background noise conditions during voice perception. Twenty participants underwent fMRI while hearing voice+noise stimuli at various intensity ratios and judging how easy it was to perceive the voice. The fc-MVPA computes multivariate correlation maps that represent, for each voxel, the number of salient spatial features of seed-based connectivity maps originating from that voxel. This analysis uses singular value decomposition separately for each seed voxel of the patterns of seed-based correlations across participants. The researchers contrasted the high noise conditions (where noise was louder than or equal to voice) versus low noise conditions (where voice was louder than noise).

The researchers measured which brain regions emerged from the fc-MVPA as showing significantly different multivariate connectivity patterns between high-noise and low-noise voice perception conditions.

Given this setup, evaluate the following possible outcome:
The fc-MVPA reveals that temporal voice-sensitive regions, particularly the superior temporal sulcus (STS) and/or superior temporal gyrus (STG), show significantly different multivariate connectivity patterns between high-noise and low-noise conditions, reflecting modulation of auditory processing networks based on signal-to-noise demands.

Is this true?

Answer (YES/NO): NO